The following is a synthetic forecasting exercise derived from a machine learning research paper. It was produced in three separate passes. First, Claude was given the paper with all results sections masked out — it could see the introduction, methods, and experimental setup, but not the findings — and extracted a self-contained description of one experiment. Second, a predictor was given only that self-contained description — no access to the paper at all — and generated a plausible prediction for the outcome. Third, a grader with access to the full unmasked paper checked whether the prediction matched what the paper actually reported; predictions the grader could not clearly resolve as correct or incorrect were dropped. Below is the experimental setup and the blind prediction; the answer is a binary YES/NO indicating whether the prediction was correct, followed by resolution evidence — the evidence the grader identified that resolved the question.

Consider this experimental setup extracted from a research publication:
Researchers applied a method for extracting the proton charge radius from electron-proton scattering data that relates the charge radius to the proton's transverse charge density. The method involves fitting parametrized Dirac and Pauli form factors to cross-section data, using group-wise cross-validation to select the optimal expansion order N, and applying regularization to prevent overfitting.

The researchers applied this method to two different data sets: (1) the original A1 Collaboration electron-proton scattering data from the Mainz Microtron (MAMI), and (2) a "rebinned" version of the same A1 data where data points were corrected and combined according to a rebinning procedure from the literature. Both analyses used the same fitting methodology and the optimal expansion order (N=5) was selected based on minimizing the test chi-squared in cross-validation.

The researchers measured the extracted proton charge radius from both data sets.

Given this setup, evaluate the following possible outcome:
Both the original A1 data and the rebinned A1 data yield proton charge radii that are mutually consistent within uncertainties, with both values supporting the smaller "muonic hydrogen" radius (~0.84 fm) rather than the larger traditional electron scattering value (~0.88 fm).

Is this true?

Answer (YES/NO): NO